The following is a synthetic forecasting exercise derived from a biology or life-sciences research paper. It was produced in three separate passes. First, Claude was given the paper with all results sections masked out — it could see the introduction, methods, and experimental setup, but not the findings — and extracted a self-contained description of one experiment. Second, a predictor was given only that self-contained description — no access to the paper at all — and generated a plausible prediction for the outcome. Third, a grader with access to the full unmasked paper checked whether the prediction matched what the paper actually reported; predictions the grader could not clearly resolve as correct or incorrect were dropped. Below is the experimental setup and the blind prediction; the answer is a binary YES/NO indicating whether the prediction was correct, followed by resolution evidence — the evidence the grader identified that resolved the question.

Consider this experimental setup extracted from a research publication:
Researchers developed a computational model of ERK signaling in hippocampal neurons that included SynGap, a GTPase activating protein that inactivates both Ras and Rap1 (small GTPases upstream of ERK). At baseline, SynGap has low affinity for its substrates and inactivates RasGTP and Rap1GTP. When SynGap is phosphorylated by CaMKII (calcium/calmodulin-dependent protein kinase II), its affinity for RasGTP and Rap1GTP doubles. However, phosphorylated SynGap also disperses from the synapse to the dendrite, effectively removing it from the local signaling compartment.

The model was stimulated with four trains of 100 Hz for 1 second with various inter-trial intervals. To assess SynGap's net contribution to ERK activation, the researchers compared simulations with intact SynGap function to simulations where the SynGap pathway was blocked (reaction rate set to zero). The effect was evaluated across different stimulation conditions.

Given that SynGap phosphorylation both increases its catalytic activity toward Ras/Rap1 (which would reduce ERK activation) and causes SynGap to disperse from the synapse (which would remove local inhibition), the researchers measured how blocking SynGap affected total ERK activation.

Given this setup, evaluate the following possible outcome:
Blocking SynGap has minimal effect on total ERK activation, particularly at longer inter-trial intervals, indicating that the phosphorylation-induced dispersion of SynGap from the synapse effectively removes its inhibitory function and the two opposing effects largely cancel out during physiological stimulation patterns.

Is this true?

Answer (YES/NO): NO